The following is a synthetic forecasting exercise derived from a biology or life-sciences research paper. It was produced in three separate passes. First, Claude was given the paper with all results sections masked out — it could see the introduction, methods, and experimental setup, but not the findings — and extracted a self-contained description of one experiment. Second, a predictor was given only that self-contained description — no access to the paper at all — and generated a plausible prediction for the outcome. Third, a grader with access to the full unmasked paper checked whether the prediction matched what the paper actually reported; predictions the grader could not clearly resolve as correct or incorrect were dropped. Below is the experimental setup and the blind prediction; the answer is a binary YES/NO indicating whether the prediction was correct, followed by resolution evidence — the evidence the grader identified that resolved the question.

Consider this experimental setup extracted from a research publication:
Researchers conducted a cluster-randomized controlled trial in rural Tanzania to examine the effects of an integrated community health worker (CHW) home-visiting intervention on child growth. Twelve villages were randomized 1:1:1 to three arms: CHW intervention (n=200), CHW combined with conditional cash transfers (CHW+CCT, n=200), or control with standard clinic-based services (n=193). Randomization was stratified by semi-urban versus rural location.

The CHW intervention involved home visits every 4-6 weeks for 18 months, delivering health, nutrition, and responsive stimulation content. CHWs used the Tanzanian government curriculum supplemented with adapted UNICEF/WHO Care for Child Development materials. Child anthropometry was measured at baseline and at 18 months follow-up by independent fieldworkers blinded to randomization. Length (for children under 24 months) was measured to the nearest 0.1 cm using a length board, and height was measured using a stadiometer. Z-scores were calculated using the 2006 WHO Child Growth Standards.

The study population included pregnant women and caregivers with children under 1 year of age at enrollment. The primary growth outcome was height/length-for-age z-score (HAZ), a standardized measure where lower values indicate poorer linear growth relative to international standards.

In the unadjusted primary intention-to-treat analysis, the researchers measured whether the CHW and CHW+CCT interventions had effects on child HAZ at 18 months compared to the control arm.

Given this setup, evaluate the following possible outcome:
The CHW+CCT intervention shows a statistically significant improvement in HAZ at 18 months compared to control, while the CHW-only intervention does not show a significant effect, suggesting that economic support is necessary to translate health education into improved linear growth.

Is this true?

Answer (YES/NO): NO